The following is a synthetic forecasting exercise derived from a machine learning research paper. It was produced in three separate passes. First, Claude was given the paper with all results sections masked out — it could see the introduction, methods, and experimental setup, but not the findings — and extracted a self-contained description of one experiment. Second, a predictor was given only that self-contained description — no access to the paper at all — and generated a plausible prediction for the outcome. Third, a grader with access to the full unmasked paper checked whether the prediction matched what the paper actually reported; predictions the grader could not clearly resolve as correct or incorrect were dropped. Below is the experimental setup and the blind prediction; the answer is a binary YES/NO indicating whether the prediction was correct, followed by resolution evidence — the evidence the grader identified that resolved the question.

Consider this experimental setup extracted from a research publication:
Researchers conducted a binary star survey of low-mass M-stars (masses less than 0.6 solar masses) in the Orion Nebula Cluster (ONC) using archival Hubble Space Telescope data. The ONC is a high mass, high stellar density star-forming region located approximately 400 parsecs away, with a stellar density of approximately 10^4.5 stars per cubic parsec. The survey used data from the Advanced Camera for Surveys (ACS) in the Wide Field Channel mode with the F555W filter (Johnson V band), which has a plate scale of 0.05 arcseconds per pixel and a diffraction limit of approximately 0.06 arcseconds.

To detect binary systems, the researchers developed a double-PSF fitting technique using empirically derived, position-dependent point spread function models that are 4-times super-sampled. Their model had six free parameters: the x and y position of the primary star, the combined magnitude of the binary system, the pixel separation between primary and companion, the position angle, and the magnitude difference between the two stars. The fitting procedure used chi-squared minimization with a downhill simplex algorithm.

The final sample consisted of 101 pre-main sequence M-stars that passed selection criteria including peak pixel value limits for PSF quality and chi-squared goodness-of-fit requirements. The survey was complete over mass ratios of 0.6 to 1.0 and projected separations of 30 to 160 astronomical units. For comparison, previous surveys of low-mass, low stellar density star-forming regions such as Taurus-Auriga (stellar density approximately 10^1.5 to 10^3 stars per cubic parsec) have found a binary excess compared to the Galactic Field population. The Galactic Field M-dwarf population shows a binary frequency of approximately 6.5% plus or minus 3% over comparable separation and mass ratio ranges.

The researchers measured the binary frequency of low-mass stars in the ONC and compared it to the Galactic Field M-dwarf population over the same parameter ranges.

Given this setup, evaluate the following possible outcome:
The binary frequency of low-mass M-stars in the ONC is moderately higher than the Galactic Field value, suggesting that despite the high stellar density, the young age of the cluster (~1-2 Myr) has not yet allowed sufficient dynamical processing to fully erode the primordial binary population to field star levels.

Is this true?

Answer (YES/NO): NO